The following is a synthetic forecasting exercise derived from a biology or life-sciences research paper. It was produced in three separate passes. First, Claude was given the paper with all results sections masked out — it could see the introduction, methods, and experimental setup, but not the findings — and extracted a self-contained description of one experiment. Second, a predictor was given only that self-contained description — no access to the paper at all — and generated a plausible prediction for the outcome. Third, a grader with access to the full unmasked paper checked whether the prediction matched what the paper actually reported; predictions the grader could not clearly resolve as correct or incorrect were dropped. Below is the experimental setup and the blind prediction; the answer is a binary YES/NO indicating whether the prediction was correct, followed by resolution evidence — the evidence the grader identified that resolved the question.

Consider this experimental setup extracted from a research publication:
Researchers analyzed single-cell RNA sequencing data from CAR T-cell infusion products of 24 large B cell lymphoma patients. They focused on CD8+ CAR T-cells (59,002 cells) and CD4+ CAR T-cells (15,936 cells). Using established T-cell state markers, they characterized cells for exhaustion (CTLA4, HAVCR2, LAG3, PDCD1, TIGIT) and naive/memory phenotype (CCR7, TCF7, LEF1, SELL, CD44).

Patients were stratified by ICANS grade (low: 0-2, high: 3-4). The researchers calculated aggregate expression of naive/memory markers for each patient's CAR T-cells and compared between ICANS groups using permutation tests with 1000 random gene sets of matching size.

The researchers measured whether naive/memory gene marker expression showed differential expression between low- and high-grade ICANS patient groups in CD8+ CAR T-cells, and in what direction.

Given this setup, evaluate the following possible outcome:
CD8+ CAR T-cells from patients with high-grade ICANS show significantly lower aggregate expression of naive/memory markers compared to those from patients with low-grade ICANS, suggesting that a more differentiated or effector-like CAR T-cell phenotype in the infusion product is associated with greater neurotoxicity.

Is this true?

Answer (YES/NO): NO